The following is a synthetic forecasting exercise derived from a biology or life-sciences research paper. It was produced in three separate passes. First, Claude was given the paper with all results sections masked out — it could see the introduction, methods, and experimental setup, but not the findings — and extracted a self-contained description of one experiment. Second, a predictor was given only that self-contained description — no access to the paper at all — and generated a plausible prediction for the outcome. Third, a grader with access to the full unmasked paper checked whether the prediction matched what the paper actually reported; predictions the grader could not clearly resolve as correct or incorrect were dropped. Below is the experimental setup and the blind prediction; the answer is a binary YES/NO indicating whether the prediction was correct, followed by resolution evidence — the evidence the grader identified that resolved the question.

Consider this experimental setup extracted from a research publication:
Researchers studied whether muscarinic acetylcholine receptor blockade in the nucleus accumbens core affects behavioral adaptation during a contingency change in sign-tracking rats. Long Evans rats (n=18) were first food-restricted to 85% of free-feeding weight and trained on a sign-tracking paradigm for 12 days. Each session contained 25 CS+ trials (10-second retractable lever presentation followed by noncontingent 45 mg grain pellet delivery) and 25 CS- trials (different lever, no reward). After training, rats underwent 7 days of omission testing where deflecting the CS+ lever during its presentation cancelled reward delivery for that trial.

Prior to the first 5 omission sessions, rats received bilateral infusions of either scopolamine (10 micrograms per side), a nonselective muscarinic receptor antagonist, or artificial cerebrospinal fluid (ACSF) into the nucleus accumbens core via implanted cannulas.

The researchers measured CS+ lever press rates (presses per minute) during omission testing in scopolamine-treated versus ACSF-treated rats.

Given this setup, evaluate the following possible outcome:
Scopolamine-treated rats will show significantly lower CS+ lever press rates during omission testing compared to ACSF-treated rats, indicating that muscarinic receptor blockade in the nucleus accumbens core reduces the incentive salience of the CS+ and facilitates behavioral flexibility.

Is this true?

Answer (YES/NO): NO